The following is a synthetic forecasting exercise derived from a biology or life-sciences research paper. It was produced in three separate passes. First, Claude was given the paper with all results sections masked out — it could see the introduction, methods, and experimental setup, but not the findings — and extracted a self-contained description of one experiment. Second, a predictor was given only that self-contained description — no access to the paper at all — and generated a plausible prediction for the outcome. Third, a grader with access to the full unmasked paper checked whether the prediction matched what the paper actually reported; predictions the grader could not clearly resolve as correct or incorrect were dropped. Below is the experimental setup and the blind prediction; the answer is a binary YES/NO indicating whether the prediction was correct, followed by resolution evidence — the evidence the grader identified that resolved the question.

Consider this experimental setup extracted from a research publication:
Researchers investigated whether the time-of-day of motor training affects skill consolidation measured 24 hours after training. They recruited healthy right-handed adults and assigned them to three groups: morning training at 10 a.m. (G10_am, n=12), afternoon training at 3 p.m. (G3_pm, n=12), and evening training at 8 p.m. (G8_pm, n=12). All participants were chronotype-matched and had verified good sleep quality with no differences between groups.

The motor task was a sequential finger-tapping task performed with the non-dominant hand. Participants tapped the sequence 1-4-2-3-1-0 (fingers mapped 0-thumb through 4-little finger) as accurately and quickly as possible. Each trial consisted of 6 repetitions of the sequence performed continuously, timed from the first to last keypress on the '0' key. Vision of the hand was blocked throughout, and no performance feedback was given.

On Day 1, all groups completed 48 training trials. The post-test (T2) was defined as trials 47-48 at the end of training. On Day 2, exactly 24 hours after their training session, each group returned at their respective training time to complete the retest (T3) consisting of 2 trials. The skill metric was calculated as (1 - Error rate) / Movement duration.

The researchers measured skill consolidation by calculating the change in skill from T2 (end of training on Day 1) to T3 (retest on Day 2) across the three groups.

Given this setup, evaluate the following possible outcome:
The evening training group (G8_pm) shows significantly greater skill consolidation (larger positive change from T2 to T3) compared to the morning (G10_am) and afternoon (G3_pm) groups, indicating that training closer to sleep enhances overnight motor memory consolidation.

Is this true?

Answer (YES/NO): NO